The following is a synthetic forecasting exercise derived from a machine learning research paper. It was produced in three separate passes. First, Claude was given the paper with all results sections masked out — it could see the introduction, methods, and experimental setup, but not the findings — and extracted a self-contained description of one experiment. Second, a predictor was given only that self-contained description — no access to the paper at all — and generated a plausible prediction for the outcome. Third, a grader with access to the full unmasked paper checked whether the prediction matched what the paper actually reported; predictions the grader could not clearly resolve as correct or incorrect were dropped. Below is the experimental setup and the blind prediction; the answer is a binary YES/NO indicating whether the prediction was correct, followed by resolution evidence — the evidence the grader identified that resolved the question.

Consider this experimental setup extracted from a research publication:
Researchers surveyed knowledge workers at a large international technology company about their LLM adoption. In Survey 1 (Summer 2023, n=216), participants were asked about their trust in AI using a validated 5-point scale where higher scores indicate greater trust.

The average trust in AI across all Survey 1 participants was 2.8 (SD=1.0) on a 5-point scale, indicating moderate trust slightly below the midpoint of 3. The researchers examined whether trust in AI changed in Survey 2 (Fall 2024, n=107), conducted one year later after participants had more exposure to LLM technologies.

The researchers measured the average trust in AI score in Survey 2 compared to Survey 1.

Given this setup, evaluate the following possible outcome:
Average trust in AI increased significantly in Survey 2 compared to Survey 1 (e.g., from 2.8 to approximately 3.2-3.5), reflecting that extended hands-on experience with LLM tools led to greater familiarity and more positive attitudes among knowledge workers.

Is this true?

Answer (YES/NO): NO